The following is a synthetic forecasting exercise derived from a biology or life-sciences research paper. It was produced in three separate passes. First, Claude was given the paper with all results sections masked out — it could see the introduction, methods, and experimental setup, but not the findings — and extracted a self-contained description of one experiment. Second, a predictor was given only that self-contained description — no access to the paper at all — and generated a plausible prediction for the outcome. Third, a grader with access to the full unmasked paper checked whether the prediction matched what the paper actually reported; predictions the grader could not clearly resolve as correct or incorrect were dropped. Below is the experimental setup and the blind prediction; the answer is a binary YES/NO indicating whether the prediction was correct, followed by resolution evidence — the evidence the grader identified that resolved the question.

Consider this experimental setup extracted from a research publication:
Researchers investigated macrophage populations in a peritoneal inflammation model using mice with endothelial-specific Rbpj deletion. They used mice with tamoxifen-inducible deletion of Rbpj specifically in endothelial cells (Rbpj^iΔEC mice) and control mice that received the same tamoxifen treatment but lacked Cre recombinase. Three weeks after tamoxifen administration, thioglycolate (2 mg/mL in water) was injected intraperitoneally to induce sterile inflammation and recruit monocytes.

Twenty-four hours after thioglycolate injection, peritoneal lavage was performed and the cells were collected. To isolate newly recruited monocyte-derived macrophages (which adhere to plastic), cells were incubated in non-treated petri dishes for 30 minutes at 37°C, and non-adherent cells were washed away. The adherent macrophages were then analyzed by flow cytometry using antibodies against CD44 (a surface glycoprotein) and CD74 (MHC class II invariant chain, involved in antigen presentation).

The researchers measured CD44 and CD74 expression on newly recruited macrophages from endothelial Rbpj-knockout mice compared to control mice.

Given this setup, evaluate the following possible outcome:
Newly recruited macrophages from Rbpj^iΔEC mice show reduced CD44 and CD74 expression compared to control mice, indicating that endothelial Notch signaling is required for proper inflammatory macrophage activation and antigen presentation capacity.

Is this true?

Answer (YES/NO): YES